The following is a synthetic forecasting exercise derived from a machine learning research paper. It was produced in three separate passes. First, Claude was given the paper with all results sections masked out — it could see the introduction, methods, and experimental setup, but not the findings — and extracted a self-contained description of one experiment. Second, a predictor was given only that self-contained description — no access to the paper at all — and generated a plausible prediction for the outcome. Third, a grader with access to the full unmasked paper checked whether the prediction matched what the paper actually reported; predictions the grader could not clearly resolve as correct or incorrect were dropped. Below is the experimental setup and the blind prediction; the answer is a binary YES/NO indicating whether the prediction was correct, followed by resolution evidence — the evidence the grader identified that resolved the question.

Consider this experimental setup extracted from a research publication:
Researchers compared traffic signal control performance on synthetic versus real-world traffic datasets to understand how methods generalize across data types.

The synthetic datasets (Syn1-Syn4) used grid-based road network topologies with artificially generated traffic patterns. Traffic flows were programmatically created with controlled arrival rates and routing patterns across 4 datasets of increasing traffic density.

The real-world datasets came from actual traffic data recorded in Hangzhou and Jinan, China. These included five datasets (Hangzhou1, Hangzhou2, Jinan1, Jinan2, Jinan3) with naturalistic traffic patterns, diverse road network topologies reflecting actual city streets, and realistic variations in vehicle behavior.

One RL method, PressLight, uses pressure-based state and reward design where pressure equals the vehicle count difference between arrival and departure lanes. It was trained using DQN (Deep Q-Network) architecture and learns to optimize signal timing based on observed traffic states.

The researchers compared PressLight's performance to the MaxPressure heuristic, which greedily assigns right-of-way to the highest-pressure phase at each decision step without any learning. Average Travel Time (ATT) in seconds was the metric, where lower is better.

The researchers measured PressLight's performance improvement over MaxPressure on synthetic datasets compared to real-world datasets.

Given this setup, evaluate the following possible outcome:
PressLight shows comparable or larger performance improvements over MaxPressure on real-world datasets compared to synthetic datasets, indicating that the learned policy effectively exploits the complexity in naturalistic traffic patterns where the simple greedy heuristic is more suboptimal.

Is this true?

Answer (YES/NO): YES